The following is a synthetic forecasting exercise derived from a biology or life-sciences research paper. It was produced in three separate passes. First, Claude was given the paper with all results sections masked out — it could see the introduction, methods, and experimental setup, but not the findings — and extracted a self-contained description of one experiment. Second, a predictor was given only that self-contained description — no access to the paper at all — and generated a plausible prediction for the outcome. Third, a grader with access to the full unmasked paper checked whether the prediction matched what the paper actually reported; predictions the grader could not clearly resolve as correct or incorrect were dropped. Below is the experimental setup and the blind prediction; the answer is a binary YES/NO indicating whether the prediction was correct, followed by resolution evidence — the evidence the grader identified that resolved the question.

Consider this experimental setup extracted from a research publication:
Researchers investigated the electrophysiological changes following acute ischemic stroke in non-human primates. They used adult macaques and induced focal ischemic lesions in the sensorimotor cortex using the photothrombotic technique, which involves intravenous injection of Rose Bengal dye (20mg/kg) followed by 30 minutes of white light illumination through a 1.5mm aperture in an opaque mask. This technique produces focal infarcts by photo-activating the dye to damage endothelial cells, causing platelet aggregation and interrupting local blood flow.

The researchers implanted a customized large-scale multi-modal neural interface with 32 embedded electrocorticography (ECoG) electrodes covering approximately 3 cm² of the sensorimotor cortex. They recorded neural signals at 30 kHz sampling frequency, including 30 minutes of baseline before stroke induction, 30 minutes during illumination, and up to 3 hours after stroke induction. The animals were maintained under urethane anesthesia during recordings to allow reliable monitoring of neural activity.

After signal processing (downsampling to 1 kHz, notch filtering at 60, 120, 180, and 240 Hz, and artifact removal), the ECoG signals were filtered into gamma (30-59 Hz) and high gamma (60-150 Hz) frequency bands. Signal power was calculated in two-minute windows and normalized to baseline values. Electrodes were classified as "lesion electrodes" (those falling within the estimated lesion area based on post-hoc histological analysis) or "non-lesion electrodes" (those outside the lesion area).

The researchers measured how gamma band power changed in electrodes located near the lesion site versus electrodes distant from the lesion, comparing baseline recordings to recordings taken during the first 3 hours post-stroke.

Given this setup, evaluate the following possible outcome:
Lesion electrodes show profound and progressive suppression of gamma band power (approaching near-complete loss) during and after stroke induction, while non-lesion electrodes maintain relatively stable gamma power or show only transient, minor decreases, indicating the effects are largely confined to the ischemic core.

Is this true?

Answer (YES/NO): NO